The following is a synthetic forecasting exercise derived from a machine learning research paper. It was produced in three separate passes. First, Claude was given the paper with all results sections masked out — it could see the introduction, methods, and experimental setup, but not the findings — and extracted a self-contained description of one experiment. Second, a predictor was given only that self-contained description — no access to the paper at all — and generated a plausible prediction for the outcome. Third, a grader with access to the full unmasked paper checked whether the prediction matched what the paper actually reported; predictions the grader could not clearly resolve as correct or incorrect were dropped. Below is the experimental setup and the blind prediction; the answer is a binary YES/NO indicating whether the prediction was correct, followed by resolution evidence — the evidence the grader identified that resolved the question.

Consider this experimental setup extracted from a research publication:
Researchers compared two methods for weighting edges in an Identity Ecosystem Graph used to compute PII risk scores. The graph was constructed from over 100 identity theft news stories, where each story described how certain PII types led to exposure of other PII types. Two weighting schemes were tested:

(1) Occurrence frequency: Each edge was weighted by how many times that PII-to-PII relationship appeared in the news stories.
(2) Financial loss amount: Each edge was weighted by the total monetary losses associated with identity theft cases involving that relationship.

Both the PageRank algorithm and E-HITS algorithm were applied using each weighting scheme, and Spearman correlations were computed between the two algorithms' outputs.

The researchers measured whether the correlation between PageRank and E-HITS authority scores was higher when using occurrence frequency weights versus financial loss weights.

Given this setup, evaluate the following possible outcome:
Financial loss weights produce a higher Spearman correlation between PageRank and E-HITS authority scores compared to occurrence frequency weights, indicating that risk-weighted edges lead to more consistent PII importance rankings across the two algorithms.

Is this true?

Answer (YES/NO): YES